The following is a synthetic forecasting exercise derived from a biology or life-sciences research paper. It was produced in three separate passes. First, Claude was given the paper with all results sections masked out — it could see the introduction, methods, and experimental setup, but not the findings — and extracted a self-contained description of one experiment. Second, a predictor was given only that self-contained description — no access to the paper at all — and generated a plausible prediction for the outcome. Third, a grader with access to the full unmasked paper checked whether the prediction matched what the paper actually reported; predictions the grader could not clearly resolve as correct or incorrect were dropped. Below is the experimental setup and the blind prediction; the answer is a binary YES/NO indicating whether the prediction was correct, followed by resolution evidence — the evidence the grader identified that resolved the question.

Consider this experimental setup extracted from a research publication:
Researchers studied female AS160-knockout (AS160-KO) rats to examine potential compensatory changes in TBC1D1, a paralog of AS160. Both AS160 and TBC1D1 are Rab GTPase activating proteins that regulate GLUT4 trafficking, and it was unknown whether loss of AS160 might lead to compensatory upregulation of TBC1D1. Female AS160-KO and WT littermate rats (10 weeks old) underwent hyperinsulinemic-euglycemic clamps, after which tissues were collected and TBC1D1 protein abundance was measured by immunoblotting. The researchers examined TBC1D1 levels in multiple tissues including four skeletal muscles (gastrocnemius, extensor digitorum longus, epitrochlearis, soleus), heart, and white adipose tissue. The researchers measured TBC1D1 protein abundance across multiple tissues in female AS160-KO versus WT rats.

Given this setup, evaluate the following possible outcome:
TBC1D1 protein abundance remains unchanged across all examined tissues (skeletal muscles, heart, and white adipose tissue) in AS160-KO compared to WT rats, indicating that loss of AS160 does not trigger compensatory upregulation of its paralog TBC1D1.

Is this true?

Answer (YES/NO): YES